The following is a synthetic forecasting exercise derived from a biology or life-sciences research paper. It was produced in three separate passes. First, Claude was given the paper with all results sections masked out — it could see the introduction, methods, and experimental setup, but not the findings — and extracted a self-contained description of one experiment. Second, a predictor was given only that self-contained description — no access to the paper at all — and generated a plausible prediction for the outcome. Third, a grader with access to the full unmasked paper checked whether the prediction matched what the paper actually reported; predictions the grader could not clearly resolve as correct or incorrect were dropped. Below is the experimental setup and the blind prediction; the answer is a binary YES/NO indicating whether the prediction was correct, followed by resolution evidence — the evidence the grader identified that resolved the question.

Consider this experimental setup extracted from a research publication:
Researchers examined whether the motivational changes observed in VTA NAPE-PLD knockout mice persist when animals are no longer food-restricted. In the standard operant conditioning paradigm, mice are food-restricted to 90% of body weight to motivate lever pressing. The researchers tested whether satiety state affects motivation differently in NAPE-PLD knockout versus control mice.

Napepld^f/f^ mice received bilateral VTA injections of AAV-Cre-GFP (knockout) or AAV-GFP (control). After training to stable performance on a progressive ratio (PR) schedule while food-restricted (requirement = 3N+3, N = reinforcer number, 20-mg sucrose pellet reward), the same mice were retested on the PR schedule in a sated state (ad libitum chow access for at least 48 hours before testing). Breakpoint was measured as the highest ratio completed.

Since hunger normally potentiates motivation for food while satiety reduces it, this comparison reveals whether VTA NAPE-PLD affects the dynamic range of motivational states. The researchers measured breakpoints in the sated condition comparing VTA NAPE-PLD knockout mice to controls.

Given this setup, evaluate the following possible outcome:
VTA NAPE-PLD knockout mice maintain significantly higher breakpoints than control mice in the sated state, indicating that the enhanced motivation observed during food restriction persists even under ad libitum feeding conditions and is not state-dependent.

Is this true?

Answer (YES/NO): YES